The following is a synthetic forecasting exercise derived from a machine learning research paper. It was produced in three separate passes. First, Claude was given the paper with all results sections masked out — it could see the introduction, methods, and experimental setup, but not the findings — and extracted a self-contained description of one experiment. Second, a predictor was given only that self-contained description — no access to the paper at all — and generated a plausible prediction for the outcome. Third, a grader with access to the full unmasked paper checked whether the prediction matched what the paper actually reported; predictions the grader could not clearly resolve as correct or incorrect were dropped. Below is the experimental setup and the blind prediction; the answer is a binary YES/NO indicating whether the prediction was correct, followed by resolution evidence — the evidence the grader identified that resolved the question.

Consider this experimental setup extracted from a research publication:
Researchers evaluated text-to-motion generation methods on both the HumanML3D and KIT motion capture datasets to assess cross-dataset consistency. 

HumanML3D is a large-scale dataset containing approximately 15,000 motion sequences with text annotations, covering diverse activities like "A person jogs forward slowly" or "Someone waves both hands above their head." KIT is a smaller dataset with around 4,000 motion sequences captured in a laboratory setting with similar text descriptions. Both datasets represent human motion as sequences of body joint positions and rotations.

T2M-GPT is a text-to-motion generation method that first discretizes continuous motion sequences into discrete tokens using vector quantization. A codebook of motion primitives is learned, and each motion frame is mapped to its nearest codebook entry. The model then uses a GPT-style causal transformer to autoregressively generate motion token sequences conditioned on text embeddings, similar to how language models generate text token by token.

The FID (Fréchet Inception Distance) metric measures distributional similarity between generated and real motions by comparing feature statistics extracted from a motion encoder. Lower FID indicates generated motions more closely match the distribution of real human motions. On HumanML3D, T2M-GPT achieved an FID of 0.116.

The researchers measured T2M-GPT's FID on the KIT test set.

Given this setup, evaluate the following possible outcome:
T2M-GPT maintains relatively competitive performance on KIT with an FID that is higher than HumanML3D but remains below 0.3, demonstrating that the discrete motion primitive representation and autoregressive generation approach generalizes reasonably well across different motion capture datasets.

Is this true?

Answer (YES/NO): NO